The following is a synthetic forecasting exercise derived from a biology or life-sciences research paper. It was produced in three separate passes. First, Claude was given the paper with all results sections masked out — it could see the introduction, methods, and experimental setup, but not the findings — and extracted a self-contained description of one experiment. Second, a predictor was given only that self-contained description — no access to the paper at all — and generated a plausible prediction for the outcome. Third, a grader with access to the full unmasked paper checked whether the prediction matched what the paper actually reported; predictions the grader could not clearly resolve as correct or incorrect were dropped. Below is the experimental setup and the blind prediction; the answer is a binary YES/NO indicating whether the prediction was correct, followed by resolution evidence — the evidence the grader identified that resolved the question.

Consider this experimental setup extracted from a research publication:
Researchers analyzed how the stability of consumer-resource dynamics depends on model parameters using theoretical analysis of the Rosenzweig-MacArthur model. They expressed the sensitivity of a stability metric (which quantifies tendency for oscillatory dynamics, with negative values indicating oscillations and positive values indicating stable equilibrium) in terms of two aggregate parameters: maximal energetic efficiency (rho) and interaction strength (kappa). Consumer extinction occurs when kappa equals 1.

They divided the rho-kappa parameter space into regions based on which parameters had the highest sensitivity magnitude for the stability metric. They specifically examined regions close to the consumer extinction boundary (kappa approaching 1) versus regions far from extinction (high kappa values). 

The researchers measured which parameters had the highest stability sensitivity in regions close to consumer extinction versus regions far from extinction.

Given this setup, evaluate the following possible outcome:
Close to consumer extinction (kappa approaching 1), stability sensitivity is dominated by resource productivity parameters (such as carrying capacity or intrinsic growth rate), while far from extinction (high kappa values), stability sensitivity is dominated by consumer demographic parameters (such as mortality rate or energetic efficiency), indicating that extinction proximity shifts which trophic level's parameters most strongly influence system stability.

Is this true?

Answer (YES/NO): NO